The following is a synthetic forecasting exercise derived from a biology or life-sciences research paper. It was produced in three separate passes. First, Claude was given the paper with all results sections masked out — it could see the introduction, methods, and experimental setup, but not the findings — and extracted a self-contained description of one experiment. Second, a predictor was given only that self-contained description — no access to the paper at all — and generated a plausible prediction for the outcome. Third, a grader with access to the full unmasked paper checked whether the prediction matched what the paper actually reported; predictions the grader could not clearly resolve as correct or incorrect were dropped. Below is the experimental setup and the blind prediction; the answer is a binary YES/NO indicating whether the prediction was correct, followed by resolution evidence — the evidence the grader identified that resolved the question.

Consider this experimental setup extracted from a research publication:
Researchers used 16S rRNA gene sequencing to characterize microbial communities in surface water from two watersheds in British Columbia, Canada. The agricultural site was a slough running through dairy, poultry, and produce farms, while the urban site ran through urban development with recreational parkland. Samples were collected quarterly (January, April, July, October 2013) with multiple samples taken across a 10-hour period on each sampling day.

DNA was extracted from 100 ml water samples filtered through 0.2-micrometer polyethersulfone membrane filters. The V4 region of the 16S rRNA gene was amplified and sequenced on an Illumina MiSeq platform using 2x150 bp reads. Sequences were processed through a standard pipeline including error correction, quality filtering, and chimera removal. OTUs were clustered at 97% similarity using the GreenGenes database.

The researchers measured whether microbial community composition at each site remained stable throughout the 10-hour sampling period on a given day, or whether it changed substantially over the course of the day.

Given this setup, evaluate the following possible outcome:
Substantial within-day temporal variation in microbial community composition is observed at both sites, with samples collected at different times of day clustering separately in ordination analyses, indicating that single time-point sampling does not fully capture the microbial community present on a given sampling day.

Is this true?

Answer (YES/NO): NO